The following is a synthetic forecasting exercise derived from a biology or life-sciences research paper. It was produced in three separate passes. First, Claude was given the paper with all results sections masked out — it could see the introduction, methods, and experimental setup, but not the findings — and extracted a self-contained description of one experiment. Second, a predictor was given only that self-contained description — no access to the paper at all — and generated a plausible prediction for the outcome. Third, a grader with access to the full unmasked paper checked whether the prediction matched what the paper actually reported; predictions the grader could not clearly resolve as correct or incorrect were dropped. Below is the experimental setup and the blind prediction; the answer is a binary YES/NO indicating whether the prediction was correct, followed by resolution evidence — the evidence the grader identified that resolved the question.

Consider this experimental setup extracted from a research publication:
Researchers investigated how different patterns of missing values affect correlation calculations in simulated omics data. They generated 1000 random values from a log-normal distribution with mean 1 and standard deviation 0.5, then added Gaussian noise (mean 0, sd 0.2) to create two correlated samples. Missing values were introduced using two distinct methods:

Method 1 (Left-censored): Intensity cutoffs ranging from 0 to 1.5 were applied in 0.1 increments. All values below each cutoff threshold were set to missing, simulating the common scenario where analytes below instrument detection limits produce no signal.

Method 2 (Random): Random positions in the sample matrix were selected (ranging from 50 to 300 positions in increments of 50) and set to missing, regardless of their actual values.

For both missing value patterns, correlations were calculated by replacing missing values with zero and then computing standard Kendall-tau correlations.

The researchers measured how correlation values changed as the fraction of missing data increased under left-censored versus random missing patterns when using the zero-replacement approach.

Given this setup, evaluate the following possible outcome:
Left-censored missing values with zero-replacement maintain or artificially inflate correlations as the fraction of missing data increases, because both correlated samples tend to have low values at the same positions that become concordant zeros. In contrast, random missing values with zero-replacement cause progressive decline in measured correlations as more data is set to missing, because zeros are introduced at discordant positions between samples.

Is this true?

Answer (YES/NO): YES